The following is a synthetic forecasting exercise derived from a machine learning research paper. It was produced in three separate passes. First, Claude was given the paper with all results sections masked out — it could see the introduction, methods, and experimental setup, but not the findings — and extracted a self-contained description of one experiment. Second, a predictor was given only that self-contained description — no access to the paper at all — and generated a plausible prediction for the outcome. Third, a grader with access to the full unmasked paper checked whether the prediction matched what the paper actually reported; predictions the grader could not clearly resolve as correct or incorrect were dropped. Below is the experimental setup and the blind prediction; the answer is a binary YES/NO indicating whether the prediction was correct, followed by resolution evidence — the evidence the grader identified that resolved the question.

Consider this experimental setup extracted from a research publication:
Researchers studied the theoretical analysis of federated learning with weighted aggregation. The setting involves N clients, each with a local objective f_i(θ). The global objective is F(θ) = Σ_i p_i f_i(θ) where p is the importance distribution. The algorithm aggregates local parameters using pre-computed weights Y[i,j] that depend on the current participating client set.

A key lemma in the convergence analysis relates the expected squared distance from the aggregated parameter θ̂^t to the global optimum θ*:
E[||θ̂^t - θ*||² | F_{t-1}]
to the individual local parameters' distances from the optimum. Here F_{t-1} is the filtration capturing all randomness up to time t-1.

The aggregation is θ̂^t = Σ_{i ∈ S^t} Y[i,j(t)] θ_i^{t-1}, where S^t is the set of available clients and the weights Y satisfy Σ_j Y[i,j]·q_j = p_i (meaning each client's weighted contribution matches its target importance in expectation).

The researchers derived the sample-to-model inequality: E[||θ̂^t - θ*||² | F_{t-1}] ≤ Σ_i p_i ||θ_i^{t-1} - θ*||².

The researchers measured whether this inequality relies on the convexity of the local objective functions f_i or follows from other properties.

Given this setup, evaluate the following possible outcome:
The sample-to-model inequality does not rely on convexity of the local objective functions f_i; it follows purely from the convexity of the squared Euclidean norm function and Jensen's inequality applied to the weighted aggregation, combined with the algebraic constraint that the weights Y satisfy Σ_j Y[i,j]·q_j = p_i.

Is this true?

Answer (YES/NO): YES